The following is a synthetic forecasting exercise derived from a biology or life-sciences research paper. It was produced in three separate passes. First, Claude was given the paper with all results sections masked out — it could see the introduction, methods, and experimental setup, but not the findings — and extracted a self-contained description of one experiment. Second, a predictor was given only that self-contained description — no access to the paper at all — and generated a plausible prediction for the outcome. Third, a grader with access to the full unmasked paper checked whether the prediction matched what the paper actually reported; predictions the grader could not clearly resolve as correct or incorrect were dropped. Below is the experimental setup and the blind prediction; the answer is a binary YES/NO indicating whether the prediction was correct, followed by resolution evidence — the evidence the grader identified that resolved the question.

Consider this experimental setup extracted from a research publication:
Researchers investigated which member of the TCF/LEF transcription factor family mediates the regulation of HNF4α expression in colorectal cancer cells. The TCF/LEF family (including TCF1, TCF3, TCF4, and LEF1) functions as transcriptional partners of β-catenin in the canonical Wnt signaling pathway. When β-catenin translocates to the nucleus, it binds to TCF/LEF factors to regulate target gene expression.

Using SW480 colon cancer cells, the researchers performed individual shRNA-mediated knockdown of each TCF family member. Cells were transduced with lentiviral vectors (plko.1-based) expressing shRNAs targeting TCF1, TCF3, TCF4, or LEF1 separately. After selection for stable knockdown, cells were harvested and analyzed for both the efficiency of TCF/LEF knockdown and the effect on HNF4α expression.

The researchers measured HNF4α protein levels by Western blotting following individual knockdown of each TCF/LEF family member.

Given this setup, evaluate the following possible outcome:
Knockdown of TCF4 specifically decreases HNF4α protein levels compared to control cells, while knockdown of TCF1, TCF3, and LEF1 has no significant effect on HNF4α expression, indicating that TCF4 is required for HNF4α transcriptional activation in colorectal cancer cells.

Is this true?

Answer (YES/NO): NO